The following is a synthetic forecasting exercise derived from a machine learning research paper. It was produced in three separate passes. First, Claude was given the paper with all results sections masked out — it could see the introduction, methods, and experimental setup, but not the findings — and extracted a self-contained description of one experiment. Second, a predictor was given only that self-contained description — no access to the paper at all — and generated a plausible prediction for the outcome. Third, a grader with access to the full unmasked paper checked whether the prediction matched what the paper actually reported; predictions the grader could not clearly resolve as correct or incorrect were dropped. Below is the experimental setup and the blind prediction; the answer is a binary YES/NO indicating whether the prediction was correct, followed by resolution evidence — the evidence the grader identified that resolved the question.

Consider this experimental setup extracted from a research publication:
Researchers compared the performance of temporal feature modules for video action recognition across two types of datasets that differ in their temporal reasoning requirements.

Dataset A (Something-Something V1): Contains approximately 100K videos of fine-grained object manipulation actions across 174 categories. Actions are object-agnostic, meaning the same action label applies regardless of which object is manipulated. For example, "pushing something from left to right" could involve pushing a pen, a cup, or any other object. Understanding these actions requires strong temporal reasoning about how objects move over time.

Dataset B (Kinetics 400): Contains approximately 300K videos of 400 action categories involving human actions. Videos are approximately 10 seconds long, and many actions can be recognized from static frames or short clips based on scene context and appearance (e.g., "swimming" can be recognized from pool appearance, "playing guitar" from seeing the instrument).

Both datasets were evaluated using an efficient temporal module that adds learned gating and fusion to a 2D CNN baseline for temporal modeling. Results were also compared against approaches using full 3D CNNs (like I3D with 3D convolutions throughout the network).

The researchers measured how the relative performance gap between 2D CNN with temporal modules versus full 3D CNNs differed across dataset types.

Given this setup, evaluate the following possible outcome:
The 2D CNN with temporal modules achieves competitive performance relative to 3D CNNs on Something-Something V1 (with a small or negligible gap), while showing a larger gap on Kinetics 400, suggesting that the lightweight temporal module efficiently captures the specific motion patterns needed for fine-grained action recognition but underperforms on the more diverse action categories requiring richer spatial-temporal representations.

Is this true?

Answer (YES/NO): NO